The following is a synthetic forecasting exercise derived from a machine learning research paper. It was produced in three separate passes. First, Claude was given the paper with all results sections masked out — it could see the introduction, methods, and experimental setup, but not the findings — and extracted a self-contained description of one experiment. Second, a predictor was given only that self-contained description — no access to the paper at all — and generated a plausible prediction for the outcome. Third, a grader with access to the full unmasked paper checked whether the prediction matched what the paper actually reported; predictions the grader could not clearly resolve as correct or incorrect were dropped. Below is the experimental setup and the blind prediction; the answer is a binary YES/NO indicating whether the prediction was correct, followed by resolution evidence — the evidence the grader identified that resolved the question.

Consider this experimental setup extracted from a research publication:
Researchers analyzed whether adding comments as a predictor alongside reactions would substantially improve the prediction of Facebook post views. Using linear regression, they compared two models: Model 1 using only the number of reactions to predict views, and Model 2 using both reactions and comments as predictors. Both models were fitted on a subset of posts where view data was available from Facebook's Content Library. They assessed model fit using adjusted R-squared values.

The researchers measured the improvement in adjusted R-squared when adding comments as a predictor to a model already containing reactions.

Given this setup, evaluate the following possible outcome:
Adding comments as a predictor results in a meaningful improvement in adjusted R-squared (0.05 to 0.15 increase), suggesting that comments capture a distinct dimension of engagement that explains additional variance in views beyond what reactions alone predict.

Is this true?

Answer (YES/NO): NO